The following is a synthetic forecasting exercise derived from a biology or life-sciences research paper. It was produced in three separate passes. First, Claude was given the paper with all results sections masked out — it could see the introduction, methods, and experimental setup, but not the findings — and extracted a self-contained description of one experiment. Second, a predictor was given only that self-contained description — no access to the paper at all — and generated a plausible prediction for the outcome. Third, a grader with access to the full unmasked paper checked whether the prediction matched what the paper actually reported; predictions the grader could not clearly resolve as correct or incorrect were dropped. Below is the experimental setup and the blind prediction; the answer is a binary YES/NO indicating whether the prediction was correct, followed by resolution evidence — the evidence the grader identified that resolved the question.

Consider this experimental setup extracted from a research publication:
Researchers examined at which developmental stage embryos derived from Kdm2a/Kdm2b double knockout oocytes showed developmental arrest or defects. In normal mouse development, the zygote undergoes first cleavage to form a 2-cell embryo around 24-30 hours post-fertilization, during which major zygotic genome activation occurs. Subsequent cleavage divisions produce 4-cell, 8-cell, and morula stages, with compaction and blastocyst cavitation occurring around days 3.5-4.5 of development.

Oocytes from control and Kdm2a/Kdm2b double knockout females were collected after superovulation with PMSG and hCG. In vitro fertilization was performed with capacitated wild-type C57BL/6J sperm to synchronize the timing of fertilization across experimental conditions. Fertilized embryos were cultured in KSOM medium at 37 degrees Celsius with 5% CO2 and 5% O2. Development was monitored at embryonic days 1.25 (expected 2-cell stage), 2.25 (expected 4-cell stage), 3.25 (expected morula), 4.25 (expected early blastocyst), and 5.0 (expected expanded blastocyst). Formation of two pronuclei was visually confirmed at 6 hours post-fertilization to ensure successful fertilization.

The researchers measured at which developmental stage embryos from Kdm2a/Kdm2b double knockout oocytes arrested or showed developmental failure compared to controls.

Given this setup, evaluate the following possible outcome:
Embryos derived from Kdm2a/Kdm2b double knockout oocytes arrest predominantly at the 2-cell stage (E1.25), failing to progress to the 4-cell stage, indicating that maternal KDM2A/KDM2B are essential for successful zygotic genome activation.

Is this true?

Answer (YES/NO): NO